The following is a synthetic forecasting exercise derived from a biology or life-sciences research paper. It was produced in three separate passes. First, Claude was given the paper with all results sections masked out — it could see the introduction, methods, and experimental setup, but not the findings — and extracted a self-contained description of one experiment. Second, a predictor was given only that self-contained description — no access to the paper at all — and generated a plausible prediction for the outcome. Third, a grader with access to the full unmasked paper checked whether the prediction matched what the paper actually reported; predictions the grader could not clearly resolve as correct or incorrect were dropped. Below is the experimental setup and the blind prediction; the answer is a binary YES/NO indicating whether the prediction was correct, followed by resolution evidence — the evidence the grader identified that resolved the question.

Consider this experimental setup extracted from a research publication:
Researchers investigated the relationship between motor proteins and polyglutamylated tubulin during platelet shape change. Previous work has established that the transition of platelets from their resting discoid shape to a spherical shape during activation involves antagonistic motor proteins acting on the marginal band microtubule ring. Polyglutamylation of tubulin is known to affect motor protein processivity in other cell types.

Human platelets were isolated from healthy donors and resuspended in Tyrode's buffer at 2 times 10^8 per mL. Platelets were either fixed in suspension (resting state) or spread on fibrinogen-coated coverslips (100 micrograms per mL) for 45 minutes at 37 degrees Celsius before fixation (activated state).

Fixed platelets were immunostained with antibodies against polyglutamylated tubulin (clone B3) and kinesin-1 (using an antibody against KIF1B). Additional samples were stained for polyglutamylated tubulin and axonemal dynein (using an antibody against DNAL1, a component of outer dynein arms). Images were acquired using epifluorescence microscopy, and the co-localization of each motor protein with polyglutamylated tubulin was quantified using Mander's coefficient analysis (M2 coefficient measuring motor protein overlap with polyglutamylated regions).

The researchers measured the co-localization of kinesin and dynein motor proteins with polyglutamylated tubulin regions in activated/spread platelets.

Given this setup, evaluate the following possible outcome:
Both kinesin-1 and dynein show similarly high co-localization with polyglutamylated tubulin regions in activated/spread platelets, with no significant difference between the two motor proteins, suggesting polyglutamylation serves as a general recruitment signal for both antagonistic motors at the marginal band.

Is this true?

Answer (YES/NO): NO